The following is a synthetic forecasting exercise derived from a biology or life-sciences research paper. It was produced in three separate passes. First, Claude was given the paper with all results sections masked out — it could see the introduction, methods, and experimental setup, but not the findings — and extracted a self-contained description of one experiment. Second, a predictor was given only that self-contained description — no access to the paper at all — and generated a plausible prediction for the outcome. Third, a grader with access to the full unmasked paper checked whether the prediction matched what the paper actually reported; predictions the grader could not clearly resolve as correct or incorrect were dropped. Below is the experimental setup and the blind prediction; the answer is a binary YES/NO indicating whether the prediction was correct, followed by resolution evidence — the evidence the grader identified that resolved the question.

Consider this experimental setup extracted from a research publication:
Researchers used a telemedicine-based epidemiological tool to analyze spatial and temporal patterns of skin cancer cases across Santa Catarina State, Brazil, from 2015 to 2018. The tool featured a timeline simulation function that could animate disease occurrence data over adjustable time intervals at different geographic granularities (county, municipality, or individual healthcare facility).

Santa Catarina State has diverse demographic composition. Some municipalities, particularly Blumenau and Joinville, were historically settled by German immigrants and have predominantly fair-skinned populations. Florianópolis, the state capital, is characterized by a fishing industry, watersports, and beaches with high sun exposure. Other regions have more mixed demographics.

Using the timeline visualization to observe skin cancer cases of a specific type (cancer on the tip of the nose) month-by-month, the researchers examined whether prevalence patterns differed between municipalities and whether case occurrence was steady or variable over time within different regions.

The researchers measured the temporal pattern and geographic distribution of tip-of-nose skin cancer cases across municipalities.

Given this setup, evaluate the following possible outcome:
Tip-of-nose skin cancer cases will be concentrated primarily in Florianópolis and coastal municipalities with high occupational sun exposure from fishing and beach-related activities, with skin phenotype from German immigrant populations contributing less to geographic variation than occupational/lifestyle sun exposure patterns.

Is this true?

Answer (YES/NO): NO